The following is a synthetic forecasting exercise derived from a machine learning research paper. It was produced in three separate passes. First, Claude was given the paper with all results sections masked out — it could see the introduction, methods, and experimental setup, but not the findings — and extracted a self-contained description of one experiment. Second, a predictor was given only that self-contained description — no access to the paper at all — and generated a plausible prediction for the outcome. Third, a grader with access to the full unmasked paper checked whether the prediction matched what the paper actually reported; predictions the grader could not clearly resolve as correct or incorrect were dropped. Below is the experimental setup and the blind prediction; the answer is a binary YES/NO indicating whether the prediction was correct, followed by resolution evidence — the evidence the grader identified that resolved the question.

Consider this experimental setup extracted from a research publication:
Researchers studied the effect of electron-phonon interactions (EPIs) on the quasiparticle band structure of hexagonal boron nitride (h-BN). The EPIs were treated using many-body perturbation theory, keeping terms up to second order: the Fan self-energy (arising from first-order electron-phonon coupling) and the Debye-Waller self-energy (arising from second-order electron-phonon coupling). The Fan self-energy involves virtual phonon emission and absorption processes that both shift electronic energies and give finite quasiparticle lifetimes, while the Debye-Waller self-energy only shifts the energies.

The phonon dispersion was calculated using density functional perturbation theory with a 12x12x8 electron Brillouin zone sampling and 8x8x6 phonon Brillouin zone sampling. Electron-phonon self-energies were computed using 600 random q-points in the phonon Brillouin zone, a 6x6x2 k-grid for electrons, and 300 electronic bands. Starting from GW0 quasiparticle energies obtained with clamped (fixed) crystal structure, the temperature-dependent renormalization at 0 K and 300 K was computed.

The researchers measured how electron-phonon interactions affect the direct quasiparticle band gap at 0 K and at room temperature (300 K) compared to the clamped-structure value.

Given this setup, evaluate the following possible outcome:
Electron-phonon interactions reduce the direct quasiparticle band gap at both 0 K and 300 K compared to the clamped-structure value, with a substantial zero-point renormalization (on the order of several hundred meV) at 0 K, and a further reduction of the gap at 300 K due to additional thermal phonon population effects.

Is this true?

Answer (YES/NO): NO